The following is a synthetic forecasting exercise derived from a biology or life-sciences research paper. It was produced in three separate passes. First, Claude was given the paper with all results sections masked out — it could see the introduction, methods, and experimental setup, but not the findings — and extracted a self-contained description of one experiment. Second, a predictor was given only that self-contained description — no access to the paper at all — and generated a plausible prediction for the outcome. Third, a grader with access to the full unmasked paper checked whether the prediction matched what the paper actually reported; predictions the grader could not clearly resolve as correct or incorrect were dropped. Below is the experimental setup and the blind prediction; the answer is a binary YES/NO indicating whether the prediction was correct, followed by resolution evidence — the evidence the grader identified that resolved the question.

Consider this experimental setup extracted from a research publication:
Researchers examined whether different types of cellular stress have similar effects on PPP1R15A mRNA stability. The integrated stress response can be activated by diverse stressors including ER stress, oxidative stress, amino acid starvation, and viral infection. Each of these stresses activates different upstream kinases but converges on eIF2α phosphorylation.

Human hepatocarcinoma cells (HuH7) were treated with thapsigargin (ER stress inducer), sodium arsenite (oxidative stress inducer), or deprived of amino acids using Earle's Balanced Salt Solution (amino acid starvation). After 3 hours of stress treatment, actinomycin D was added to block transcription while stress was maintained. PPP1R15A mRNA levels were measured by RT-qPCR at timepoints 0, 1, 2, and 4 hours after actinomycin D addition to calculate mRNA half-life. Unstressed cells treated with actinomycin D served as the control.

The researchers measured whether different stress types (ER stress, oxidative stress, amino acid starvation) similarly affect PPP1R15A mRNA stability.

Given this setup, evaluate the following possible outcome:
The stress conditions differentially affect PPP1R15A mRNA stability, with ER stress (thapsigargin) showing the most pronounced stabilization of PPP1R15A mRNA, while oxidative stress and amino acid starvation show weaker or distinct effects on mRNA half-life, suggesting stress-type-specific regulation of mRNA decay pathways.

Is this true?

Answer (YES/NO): NO